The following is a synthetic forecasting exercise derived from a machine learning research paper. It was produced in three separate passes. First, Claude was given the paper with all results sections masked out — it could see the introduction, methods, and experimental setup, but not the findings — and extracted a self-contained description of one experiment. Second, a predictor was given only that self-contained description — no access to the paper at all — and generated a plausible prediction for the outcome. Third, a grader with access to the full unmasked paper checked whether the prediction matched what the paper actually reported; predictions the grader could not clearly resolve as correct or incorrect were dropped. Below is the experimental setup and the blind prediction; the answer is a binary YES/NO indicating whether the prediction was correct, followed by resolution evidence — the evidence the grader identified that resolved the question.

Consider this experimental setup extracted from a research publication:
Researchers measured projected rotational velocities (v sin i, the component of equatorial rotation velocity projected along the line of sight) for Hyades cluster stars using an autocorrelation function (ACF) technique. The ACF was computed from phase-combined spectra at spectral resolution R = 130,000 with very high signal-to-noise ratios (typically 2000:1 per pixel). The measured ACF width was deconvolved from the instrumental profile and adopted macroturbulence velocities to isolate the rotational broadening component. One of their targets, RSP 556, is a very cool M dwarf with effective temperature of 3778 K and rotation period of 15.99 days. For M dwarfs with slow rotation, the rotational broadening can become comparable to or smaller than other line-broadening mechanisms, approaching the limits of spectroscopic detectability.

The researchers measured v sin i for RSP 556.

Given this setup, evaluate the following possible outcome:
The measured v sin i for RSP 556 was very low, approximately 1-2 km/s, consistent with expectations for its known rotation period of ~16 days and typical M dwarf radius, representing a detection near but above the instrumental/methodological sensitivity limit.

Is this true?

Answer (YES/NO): NO